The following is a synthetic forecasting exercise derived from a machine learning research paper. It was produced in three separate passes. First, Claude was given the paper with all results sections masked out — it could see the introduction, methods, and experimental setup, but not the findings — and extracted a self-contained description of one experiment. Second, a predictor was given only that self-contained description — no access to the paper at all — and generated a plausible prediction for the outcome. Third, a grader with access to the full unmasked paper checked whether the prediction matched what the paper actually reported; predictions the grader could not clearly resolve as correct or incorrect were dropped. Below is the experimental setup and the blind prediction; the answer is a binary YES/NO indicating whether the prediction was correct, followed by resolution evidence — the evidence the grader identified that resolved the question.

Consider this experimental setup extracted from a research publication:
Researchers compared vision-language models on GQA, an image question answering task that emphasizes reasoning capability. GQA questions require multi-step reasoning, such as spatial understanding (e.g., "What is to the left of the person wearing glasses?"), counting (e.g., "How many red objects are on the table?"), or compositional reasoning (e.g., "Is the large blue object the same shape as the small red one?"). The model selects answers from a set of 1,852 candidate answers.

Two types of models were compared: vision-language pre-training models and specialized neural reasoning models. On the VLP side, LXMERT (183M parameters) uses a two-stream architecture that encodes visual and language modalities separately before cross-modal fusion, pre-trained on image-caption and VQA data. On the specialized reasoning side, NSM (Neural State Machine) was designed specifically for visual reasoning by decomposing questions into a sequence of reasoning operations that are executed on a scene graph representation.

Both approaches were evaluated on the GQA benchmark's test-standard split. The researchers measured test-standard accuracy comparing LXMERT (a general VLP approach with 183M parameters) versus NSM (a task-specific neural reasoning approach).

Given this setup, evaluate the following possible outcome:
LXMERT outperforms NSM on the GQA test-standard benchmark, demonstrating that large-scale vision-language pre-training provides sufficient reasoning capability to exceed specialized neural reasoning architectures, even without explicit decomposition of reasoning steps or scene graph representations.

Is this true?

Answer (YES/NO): NO